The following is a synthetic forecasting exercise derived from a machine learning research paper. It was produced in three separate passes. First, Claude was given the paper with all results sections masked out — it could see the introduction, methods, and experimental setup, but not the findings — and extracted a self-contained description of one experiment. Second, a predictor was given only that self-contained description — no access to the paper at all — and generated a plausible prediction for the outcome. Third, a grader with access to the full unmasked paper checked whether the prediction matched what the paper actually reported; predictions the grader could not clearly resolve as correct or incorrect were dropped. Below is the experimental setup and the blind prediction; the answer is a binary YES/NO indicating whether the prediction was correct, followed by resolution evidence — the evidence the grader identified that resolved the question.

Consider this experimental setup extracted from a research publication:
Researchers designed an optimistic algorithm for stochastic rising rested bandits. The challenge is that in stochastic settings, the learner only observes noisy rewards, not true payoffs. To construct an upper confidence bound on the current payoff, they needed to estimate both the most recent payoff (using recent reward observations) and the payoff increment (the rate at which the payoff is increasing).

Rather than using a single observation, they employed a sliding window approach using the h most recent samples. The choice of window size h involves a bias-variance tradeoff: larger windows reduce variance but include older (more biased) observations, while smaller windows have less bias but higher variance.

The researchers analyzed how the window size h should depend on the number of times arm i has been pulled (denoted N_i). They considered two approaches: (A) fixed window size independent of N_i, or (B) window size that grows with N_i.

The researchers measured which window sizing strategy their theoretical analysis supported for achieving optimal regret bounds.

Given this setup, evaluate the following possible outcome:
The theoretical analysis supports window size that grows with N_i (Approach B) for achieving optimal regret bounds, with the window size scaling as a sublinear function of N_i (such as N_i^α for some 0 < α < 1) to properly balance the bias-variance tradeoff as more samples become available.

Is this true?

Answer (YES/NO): NO